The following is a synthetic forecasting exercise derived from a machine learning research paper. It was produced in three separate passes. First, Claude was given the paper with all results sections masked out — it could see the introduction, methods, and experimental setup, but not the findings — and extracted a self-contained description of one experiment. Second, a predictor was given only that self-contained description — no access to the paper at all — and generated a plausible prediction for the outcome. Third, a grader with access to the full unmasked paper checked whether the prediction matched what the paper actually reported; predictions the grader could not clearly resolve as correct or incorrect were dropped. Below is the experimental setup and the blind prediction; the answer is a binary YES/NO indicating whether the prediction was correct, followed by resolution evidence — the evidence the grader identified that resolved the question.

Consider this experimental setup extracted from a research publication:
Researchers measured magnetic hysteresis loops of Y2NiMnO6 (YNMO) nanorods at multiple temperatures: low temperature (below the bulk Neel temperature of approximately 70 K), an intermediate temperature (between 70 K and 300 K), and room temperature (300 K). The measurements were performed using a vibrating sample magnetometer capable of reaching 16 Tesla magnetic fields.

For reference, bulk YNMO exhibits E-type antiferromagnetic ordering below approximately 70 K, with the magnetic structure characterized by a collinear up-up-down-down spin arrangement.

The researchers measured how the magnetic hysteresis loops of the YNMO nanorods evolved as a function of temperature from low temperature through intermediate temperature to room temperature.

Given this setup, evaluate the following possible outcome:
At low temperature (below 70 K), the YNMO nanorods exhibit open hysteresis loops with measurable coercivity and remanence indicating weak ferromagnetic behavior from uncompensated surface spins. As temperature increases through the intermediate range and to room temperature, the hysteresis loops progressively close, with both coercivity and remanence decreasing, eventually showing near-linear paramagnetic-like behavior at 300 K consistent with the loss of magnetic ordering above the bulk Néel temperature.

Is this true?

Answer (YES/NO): NO